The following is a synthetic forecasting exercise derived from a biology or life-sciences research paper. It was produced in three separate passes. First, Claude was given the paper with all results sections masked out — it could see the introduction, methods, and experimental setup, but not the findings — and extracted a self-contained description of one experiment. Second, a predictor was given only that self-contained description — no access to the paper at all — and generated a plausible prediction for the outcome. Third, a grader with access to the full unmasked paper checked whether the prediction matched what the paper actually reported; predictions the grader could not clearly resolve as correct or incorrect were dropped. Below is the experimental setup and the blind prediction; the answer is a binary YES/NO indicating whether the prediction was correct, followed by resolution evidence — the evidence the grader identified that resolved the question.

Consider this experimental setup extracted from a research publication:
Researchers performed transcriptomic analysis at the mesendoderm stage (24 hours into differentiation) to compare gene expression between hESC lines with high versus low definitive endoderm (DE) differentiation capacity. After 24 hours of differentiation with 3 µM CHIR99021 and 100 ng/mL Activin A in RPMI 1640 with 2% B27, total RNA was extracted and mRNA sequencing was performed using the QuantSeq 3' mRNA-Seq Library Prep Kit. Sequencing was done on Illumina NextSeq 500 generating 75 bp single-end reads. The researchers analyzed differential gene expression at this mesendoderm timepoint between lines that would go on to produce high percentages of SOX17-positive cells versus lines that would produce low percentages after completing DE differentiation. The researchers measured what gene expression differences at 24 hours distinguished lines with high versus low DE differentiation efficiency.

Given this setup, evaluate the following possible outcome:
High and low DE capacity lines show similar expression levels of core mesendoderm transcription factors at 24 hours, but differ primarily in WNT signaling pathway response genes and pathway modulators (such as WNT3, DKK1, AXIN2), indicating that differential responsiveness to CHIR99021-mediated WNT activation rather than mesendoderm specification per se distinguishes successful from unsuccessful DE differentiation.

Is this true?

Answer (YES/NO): NO